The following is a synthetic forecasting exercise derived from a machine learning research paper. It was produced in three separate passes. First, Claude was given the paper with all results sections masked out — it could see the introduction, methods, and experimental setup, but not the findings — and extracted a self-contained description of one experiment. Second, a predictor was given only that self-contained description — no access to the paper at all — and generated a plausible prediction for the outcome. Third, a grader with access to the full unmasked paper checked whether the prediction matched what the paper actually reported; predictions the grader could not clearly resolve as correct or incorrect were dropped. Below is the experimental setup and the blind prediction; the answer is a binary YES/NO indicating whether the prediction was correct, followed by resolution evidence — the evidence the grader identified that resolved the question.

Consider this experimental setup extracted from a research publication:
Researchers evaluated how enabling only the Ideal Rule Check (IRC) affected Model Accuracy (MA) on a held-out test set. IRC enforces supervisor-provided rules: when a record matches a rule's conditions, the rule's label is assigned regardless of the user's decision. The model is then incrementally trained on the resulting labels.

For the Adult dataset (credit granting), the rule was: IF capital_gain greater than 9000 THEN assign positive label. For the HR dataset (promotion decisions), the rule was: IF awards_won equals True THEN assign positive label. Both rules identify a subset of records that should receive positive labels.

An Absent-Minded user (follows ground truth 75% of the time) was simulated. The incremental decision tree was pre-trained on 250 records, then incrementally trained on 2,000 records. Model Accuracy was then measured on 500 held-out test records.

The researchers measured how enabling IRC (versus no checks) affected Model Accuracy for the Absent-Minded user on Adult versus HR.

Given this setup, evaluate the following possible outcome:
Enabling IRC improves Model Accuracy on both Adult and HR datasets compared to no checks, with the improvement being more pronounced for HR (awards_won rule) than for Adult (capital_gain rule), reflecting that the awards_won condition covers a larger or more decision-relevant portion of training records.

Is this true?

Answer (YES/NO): NO